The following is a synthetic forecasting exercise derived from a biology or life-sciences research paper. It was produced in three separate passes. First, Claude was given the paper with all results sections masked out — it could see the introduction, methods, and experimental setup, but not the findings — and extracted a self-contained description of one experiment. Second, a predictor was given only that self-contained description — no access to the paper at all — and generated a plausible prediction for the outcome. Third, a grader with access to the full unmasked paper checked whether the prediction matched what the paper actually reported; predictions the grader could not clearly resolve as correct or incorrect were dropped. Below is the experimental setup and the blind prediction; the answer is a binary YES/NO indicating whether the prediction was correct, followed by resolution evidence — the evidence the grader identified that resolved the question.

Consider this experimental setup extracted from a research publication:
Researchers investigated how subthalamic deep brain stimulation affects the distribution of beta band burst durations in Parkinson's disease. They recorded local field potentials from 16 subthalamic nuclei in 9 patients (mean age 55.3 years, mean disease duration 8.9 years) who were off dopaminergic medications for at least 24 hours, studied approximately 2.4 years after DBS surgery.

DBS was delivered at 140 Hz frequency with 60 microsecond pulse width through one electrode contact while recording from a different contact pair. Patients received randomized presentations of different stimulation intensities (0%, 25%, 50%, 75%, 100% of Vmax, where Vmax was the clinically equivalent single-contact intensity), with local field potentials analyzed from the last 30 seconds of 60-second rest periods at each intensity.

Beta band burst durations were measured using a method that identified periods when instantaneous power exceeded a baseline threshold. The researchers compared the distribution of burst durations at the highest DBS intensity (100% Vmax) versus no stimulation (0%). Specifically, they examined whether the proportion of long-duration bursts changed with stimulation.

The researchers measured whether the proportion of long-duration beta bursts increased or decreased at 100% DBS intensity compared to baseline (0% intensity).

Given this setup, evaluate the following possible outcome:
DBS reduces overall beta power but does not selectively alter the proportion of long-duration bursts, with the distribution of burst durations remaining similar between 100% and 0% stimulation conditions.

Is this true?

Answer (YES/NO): NO